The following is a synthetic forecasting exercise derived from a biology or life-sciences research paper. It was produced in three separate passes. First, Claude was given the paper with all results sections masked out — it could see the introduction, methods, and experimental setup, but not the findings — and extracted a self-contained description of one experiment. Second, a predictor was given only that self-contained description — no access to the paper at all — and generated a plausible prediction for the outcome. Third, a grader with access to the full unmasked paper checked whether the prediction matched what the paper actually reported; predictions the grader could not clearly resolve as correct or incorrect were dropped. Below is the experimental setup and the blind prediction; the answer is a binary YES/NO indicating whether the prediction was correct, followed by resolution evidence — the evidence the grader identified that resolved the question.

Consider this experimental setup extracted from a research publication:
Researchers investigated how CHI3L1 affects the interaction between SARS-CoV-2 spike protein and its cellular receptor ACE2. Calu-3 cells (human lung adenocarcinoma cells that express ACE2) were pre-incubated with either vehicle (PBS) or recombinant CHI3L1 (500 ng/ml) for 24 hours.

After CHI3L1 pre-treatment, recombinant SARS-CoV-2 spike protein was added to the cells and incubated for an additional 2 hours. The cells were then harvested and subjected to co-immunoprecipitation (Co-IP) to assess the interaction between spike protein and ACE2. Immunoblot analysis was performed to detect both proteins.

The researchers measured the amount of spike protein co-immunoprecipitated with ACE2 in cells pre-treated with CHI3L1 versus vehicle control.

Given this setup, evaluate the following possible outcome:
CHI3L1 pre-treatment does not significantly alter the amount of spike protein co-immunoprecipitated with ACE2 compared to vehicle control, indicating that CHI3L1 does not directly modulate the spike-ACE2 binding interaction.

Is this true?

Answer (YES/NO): NO